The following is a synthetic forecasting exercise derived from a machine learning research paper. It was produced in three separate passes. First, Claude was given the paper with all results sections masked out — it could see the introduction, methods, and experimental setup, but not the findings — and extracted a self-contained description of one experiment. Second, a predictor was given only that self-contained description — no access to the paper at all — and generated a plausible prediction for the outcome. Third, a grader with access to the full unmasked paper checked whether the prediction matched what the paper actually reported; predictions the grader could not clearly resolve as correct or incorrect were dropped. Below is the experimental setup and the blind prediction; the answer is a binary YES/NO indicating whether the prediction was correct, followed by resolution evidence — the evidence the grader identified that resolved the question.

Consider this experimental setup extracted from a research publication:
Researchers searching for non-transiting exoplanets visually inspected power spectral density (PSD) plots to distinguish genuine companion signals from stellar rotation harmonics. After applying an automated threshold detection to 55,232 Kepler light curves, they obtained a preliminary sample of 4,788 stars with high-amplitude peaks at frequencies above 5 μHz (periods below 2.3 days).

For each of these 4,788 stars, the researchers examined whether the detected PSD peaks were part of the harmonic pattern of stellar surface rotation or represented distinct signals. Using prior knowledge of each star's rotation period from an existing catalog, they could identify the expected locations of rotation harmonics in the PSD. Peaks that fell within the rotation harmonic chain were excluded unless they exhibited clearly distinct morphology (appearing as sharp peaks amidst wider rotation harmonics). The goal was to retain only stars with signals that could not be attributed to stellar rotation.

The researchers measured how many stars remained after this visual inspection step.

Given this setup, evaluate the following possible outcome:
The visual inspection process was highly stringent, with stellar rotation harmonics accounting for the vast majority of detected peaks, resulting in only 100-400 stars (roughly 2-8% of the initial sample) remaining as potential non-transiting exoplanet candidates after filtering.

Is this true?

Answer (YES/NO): YES